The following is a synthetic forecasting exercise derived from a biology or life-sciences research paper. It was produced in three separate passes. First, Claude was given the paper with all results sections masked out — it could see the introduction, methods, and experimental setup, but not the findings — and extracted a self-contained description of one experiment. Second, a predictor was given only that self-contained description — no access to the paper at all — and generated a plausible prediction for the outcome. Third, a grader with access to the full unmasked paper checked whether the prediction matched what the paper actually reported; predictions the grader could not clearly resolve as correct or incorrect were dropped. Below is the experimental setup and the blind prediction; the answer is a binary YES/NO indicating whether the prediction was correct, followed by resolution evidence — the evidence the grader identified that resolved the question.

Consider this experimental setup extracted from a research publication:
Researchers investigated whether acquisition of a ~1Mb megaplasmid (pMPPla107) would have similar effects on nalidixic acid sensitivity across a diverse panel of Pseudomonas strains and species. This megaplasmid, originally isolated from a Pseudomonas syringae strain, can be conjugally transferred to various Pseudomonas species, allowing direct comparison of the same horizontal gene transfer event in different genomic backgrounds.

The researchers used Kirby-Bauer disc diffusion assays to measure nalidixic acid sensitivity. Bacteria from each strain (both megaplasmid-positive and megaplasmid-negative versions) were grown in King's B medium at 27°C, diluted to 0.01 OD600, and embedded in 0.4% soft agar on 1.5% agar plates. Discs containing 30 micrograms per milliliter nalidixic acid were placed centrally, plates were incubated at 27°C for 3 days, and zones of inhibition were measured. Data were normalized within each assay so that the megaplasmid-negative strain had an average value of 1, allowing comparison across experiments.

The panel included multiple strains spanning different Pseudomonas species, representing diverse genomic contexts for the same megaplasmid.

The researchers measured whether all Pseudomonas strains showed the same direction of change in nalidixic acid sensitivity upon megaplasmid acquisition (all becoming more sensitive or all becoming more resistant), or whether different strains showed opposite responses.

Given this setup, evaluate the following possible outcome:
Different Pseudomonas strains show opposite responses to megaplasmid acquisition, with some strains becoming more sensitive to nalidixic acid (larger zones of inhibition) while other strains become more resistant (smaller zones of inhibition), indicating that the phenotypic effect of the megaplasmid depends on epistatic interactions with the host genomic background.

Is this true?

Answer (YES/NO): YES